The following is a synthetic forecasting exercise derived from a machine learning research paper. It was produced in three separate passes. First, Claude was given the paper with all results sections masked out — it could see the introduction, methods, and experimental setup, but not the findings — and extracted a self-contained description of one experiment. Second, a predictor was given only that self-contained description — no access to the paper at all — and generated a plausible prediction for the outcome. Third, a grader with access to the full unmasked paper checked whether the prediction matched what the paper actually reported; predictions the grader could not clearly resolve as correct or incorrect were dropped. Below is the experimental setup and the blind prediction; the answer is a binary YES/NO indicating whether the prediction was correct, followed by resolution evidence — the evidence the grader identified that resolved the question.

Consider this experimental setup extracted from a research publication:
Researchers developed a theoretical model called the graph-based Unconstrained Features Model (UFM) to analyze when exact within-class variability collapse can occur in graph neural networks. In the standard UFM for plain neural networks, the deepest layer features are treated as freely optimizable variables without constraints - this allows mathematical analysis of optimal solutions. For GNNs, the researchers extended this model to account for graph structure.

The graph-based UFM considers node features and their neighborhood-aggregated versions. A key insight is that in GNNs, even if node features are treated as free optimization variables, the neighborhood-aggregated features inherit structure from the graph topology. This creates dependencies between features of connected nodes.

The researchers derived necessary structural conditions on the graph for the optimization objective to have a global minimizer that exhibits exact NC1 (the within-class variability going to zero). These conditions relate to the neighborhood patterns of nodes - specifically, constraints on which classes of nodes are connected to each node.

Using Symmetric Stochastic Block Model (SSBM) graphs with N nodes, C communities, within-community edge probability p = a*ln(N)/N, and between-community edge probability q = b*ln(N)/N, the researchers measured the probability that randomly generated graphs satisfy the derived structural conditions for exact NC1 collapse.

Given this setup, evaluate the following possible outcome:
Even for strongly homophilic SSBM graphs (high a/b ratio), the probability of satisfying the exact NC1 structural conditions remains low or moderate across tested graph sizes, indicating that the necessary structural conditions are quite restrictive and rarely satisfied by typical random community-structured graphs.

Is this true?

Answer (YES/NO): NO